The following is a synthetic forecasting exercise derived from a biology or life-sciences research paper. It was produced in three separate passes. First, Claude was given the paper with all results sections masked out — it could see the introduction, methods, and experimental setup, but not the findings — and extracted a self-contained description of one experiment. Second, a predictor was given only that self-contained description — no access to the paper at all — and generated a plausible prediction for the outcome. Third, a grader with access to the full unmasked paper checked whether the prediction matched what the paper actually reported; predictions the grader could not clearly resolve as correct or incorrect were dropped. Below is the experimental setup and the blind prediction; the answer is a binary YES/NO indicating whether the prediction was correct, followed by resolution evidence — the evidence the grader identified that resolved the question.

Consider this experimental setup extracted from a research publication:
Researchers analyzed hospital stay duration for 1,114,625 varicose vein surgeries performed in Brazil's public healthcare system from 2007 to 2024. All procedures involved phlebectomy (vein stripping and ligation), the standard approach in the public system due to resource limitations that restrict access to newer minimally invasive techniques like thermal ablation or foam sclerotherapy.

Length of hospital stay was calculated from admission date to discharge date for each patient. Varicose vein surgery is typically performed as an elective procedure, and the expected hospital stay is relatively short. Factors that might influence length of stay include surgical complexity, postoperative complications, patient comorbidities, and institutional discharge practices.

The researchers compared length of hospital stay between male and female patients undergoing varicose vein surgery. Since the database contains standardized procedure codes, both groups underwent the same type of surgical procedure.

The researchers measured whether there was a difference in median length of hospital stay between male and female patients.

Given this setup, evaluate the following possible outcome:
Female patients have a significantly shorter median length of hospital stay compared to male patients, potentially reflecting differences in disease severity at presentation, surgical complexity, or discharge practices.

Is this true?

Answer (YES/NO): NO